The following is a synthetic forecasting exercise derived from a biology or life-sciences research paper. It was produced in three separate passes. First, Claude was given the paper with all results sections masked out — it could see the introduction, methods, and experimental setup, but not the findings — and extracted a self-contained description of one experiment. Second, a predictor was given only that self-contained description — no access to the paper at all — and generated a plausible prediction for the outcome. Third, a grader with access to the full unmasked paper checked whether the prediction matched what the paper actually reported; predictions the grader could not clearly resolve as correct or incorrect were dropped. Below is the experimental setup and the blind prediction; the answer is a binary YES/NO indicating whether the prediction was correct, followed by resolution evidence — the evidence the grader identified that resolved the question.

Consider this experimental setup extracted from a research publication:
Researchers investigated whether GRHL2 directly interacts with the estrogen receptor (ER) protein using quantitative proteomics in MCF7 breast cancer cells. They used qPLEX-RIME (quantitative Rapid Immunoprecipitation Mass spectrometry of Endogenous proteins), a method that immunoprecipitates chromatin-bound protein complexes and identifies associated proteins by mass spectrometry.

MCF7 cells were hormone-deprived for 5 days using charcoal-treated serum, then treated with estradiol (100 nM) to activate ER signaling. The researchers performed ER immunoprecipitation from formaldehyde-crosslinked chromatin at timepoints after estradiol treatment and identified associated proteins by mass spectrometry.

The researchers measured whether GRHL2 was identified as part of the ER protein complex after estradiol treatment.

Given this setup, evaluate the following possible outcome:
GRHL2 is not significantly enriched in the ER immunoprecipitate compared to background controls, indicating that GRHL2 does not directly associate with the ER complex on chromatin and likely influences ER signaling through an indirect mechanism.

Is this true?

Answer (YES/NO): NO